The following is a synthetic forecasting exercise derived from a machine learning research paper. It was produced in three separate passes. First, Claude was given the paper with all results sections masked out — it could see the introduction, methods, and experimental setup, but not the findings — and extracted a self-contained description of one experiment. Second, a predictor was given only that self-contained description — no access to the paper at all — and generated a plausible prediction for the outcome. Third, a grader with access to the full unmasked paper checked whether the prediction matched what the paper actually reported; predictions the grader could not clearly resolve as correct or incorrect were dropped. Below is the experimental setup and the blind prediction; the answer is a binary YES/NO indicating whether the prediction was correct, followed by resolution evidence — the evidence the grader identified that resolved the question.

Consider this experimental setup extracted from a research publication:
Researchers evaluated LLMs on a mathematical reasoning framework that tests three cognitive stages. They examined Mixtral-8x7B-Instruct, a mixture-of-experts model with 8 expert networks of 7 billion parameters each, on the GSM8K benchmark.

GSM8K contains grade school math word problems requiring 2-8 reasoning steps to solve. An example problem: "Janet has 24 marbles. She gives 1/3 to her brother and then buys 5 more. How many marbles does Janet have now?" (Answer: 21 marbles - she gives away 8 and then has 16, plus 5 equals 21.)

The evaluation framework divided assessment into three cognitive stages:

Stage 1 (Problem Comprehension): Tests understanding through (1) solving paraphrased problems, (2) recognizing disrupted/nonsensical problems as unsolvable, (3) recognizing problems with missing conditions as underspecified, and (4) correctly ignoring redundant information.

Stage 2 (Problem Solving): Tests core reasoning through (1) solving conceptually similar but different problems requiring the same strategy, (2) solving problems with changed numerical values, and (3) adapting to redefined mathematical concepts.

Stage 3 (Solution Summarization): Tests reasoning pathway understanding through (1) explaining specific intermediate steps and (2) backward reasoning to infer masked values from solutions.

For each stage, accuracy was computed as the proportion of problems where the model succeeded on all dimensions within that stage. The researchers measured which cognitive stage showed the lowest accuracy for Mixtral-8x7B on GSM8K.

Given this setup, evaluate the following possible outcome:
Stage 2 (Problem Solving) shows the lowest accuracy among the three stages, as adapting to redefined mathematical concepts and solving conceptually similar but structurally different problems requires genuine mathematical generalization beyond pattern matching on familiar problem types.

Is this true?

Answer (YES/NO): NO